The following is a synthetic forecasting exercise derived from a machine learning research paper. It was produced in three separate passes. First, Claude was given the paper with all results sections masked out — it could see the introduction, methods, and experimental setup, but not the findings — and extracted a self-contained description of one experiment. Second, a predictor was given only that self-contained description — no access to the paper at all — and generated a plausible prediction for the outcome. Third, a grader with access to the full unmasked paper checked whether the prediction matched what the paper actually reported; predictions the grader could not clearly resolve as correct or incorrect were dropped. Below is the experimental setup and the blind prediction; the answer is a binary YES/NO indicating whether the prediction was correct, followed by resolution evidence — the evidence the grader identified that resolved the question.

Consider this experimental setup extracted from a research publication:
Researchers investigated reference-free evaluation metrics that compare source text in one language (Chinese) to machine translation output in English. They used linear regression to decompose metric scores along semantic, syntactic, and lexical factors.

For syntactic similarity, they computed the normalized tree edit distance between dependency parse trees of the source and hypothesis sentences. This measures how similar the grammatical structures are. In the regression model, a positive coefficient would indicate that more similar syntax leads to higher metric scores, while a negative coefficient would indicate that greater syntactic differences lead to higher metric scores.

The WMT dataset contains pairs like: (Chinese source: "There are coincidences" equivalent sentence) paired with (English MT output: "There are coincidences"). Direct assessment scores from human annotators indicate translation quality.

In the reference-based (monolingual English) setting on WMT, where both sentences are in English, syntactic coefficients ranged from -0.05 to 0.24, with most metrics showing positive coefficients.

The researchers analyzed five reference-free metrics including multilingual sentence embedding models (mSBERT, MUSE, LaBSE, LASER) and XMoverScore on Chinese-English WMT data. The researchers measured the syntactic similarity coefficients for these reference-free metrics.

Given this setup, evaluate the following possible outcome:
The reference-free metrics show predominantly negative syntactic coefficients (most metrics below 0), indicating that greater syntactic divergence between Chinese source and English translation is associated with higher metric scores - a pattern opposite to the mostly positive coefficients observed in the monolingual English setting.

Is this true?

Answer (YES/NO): NO